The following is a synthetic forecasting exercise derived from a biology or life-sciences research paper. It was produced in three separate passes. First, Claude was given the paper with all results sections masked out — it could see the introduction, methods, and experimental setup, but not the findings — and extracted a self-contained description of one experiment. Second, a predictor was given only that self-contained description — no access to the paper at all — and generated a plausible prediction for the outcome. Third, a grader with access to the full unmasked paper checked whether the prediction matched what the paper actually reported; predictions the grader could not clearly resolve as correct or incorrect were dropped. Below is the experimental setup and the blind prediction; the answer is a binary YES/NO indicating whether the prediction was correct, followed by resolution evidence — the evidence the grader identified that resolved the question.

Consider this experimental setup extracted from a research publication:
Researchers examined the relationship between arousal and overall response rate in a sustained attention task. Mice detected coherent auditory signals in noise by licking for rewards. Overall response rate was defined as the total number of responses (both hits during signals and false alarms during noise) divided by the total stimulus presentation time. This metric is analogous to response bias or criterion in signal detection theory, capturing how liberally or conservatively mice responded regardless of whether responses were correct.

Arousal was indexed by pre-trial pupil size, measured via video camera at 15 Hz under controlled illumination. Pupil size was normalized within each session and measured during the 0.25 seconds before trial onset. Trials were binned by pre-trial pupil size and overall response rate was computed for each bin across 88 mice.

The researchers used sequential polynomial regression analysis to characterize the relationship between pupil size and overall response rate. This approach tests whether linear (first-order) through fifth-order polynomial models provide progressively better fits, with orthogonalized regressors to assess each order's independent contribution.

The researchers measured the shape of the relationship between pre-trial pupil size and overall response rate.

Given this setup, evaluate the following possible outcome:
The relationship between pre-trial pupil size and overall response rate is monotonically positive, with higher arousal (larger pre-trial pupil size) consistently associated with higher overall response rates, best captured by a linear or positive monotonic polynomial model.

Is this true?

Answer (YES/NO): NO